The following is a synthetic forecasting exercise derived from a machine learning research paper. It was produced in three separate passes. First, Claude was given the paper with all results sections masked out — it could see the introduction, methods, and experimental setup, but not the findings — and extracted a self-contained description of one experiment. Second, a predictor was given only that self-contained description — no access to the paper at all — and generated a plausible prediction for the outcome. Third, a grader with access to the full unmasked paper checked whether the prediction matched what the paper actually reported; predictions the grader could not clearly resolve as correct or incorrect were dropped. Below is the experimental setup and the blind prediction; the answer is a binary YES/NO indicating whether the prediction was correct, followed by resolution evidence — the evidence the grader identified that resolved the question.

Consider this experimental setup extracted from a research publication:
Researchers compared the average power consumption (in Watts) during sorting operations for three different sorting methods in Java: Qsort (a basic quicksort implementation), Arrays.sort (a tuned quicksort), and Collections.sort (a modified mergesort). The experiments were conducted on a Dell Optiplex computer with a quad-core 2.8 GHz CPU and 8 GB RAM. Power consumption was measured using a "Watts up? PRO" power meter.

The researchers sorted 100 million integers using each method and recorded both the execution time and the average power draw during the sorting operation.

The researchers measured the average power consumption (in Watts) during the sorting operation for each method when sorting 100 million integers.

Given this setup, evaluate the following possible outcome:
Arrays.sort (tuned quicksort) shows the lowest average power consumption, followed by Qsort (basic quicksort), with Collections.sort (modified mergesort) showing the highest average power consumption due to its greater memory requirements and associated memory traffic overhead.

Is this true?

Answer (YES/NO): NO